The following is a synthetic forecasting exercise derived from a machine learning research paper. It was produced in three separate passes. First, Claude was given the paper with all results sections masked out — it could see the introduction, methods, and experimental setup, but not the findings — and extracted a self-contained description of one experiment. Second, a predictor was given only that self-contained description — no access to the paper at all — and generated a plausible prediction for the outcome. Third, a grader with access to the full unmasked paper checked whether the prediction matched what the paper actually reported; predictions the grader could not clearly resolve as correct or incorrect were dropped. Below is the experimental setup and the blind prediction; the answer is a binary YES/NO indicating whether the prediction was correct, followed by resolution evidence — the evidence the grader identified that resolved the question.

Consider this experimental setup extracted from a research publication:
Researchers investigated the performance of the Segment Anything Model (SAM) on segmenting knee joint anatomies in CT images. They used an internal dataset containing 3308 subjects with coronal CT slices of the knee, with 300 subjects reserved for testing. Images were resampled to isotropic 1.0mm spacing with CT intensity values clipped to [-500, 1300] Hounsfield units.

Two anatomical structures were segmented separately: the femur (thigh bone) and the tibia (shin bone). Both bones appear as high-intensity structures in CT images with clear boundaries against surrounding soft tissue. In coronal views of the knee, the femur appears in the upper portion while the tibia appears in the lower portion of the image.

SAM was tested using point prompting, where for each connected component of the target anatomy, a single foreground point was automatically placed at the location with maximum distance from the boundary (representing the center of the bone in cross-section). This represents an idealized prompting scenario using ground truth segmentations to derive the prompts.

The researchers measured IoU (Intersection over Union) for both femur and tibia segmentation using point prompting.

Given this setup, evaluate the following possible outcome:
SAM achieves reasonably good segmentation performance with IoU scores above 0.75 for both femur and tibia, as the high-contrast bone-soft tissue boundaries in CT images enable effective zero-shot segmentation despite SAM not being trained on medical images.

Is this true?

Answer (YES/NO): NO